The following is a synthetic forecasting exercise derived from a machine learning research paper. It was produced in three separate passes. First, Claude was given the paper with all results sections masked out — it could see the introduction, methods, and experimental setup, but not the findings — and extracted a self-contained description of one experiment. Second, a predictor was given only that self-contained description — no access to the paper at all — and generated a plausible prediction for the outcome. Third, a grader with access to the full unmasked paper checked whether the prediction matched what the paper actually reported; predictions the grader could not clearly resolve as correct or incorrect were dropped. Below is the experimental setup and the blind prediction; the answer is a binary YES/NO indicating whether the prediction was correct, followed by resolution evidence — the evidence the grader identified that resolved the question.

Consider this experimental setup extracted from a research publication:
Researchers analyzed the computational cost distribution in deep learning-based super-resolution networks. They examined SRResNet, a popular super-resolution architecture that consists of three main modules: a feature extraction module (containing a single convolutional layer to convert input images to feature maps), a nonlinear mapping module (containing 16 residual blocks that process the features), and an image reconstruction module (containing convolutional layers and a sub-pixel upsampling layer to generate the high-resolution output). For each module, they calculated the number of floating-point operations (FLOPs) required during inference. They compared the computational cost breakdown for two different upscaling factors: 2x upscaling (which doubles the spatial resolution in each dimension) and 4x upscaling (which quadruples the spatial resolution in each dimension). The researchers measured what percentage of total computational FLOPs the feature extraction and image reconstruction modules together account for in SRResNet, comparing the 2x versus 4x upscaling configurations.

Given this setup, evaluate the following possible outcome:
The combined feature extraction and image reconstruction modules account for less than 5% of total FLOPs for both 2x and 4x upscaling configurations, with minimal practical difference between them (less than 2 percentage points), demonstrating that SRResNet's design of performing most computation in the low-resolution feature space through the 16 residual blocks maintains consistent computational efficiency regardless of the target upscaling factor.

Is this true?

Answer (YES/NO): NO